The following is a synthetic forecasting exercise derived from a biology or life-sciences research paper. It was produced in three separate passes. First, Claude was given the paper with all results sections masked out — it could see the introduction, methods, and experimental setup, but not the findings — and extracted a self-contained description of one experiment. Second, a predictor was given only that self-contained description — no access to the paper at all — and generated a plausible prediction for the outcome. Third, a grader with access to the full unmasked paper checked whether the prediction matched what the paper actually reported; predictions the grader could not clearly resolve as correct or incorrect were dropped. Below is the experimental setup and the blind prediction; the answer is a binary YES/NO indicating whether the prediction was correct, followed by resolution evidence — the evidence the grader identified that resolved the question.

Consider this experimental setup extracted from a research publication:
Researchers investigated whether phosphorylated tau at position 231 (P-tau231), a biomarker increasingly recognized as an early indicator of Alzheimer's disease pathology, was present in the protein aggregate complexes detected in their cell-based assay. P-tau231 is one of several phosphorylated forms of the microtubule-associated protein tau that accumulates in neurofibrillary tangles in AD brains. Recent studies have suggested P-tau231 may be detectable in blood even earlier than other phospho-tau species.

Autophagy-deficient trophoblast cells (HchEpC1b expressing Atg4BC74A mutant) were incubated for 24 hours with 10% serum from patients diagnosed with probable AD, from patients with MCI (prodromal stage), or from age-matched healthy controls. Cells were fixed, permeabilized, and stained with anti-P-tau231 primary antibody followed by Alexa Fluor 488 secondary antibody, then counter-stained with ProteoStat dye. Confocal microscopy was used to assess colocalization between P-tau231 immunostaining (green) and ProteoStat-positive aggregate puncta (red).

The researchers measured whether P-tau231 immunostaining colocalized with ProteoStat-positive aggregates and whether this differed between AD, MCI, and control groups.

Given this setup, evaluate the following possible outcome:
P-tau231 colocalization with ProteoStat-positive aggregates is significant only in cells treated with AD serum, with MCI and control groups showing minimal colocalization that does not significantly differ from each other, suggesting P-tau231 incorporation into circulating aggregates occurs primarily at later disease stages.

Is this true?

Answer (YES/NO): NO